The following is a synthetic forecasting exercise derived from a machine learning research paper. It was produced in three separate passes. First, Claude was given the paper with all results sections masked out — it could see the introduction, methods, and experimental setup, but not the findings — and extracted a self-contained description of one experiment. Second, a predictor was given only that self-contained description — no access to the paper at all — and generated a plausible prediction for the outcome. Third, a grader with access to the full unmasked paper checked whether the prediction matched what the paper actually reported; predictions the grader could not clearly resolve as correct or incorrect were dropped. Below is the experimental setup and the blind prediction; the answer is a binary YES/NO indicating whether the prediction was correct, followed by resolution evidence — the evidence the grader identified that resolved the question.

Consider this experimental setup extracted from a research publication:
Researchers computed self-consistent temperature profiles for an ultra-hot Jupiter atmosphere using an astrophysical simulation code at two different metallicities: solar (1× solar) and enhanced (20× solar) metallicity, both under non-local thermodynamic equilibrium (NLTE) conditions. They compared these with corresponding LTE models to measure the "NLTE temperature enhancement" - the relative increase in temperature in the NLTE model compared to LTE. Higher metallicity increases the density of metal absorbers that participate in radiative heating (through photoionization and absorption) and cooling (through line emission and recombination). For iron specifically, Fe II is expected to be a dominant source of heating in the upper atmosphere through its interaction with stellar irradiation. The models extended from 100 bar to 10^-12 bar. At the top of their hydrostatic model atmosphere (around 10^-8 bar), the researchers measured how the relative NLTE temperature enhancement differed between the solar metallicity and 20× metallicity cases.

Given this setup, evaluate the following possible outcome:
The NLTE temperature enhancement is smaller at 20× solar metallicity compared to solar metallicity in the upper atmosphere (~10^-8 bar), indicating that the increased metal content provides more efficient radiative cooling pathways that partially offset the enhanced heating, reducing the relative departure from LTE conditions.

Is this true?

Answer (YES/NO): YES